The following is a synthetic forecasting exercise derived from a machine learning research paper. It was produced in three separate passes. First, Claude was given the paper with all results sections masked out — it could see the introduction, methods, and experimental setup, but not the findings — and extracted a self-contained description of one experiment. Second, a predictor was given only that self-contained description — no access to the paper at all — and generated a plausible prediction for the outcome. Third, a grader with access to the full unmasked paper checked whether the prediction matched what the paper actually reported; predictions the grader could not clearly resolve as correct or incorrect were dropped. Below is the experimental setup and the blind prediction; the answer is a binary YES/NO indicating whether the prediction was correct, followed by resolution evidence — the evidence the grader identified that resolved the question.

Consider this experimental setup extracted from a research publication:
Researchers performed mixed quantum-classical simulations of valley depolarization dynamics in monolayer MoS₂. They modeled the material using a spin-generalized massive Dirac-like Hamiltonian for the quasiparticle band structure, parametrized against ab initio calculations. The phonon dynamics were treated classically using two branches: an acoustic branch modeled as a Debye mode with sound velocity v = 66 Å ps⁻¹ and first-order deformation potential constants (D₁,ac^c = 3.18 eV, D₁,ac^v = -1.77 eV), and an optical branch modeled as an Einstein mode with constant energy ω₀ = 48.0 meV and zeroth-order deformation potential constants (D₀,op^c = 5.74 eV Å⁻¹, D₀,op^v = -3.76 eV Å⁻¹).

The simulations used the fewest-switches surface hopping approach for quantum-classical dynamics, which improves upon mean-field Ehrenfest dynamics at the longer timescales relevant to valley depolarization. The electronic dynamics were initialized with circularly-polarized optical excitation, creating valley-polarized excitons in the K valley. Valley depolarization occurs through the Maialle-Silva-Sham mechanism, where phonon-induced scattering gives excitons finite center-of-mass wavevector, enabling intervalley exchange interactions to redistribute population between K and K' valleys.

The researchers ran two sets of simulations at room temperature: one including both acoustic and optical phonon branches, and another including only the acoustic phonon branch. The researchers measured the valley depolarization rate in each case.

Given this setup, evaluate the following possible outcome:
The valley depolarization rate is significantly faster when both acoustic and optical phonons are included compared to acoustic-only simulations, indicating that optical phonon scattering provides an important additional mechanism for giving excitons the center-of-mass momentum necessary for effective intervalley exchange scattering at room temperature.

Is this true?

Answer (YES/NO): YES